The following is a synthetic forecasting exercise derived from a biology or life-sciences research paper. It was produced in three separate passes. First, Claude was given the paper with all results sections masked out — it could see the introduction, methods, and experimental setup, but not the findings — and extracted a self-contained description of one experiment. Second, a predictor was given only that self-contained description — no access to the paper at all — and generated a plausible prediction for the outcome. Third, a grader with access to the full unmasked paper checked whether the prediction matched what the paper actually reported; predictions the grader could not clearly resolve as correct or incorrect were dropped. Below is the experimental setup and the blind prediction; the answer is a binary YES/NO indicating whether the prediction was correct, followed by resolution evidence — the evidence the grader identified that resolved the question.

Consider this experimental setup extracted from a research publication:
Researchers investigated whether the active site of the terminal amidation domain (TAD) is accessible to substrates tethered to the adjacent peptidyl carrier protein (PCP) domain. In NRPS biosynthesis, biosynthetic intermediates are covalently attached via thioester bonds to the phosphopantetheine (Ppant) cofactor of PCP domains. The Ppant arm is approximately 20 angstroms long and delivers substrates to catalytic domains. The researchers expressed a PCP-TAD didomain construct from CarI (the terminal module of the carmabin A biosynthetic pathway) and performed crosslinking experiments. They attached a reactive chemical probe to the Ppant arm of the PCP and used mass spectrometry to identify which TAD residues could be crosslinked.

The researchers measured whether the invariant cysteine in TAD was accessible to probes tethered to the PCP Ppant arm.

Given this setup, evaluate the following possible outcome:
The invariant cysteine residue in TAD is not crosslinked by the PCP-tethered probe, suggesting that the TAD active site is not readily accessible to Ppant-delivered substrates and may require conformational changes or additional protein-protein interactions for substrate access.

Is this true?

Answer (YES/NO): NO